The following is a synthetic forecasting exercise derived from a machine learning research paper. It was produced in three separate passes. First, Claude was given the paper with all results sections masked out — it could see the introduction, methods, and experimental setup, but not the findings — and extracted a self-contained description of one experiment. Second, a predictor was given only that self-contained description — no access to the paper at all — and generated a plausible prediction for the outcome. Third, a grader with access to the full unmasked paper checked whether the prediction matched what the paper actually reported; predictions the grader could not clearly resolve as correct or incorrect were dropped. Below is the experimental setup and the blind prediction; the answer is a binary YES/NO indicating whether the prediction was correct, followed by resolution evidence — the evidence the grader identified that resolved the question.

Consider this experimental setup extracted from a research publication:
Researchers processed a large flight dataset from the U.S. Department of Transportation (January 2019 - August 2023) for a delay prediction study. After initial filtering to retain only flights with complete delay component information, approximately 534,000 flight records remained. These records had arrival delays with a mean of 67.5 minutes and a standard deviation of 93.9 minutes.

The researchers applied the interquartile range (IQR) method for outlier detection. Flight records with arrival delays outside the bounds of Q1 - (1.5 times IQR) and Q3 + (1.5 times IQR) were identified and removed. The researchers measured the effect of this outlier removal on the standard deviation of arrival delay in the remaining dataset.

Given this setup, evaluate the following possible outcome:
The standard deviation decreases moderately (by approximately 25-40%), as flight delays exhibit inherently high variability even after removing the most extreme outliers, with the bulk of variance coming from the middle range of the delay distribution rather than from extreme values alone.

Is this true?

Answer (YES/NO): NO